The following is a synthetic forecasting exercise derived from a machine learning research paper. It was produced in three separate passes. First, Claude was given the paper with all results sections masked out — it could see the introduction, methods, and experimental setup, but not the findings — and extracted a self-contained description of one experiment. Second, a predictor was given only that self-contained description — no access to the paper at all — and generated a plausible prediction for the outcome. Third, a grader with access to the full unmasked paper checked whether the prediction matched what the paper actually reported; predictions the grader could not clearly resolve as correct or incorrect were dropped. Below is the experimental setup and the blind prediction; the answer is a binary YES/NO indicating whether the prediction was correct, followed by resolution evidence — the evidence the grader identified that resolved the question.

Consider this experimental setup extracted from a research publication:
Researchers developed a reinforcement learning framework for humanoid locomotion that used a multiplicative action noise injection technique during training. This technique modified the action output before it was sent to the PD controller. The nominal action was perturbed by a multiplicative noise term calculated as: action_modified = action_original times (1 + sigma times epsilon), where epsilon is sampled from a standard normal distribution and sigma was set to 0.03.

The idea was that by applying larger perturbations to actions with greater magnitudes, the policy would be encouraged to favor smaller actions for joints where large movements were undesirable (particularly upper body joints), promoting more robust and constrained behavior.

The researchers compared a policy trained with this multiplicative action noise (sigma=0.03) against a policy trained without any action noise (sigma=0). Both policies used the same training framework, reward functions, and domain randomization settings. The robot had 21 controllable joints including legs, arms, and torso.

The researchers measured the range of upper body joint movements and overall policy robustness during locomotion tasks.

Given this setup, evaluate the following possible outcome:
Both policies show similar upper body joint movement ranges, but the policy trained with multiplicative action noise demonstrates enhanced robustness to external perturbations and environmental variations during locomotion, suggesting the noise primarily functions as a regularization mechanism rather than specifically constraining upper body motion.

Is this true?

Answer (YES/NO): NO